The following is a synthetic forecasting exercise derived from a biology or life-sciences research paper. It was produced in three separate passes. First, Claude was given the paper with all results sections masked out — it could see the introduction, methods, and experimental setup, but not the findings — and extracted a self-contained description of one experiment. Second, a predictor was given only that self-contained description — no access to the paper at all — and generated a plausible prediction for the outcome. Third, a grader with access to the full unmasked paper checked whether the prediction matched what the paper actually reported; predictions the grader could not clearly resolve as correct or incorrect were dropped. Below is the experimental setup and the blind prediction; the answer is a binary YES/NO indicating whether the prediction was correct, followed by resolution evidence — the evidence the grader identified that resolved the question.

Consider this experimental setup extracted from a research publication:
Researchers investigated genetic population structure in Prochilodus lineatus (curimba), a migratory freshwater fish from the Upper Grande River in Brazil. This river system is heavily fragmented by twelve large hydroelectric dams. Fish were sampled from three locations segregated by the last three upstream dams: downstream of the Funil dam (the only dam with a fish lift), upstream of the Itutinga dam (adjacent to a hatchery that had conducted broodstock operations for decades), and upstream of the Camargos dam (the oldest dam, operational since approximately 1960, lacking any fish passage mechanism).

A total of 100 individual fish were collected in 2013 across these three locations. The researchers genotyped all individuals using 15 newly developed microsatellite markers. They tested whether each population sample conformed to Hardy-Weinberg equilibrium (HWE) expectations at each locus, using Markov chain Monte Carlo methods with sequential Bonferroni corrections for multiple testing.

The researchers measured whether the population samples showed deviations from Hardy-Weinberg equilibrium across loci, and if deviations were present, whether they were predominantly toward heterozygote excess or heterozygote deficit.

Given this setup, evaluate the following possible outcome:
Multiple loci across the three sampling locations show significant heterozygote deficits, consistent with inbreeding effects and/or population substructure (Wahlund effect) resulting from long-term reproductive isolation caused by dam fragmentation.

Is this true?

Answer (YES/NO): YES